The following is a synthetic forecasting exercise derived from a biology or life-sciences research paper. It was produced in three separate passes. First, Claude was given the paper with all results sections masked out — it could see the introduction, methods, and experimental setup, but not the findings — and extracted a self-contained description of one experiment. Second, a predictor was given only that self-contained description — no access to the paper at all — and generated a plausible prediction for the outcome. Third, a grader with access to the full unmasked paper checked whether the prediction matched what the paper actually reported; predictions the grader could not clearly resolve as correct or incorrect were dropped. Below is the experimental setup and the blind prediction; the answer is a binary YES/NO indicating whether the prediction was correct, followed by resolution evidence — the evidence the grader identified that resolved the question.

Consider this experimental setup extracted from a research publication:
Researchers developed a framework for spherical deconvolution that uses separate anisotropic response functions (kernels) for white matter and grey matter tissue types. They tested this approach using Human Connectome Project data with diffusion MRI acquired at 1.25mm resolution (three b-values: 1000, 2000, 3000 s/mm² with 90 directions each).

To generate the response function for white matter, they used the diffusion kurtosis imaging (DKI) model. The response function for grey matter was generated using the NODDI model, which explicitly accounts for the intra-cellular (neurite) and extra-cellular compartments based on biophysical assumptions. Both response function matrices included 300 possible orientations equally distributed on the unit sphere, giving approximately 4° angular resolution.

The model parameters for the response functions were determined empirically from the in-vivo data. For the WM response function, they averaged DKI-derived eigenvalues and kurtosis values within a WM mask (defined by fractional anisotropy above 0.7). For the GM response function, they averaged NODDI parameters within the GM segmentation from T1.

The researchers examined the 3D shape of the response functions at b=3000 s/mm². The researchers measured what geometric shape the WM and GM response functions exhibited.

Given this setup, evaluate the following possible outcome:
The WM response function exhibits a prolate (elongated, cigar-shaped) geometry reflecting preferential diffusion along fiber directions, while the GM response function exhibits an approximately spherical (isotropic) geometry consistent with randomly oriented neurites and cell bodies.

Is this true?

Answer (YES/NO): NO